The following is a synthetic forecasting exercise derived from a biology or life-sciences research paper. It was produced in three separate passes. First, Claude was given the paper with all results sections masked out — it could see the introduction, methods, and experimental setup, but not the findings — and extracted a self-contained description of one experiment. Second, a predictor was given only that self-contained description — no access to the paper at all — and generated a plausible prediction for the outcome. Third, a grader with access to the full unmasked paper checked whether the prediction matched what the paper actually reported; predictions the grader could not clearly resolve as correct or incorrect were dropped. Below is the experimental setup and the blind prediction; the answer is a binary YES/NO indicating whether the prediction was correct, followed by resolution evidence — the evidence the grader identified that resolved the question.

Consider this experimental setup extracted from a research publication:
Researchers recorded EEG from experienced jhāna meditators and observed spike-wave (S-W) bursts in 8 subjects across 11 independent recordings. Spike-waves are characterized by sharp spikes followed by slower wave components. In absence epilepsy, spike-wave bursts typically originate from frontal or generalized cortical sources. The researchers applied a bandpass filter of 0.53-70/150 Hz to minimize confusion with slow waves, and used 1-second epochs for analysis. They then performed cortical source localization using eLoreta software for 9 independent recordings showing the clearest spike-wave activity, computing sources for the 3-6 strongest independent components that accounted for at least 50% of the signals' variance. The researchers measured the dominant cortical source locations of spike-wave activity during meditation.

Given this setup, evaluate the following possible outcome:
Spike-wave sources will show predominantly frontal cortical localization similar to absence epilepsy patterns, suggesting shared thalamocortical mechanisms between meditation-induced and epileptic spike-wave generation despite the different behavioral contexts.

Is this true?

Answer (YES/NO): NO